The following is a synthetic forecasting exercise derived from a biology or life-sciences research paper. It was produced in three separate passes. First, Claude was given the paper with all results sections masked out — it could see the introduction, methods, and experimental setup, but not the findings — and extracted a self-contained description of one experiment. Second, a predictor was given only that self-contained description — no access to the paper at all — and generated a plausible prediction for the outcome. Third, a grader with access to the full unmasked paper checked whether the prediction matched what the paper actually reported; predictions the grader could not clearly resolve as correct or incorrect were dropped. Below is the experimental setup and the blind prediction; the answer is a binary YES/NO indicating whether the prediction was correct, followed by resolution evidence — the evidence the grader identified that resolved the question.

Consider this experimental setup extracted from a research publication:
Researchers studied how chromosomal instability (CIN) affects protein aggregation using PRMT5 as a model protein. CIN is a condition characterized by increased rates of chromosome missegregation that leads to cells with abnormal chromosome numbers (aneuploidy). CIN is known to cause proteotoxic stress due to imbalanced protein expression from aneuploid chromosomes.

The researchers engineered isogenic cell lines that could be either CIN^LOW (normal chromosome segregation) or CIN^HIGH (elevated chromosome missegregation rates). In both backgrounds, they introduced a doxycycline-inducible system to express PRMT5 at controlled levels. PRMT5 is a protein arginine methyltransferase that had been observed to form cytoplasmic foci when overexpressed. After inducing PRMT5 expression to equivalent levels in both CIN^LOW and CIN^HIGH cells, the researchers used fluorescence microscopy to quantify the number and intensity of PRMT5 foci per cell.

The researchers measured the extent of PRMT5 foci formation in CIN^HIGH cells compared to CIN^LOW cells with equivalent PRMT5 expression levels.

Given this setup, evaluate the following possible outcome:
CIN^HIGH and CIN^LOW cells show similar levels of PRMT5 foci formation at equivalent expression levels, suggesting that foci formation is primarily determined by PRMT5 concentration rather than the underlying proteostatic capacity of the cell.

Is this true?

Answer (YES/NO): NO